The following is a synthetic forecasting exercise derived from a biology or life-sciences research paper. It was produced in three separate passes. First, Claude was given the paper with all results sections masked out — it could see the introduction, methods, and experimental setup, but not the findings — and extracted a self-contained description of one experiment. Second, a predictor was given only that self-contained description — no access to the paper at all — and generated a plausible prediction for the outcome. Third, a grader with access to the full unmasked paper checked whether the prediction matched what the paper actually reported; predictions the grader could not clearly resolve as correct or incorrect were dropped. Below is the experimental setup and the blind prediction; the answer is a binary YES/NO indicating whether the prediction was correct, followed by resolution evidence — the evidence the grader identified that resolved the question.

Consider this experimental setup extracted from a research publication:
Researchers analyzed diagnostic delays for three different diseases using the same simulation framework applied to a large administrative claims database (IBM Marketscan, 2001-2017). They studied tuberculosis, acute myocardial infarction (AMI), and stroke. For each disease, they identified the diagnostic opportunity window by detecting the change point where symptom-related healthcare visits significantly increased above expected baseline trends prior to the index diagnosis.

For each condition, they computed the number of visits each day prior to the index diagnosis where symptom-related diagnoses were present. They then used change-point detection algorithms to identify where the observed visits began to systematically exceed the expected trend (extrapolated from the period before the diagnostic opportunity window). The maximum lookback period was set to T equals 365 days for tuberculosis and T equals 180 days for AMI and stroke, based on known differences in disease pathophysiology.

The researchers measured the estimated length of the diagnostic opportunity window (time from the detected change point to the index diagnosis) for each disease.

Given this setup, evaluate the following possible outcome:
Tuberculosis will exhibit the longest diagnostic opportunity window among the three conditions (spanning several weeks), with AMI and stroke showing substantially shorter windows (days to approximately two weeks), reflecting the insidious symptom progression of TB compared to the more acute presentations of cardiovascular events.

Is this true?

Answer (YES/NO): NO